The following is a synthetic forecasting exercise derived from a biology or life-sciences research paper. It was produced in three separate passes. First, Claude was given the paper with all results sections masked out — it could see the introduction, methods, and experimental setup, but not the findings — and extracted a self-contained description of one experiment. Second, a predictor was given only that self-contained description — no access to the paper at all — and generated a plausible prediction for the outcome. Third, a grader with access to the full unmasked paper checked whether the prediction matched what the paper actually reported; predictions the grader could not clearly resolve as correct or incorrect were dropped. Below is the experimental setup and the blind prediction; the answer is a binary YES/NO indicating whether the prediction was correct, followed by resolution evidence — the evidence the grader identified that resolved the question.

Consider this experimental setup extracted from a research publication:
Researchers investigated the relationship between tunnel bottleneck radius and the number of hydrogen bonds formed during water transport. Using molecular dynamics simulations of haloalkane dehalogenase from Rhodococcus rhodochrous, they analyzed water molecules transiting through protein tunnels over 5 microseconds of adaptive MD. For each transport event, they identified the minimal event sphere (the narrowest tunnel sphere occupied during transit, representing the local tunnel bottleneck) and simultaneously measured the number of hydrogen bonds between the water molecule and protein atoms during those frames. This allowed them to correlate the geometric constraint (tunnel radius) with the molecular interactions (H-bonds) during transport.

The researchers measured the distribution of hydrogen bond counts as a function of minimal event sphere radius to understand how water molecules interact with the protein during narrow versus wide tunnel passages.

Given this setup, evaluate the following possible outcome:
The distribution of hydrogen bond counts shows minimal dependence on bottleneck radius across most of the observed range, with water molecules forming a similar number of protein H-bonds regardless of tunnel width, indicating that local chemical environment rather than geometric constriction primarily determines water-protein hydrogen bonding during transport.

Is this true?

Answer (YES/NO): NO